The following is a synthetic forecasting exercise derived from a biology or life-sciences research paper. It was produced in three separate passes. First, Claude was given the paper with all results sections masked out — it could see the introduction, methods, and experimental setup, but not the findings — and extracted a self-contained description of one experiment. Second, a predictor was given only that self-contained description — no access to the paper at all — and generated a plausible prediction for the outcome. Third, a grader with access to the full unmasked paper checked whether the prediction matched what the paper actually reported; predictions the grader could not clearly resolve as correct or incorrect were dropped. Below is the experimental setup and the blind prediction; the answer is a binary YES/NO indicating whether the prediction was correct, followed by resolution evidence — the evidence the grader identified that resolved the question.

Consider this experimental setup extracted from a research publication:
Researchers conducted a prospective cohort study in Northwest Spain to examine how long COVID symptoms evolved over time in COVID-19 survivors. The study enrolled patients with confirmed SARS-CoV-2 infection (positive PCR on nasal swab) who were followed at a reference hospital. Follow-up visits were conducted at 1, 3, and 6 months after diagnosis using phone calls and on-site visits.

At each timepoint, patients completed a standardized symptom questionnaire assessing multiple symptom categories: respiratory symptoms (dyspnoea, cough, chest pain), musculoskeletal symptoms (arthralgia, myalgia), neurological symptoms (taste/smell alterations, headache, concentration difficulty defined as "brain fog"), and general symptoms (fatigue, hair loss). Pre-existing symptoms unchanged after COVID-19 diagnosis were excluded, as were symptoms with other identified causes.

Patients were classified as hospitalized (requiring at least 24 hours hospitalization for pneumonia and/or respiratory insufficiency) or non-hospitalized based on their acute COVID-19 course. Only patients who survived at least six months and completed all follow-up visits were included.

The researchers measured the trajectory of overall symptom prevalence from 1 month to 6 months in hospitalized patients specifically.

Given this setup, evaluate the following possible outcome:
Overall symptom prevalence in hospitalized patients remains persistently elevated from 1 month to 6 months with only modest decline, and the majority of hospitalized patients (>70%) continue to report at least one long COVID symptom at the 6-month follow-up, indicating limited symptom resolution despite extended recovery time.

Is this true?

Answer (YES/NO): NO